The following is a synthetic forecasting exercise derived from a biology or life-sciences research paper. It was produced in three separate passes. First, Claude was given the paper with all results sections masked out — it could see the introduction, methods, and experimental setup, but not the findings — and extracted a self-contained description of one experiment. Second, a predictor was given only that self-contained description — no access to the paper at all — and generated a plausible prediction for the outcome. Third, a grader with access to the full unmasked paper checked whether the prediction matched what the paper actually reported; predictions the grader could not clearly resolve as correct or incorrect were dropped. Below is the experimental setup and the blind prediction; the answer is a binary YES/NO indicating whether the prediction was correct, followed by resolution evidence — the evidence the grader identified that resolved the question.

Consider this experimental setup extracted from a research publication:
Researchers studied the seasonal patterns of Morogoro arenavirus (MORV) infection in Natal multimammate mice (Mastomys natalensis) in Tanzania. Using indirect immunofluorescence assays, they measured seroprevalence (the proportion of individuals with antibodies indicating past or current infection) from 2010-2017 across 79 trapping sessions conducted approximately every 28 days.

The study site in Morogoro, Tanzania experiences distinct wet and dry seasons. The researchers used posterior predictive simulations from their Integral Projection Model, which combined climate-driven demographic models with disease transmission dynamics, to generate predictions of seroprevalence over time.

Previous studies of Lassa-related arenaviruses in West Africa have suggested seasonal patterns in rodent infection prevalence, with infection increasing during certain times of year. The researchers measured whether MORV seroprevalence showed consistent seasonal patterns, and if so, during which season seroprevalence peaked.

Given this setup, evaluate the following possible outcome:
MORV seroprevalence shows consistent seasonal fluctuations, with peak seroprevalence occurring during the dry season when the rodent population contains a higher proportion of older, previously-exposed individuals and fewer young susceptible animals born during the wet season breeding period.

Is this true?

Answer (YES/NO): NO